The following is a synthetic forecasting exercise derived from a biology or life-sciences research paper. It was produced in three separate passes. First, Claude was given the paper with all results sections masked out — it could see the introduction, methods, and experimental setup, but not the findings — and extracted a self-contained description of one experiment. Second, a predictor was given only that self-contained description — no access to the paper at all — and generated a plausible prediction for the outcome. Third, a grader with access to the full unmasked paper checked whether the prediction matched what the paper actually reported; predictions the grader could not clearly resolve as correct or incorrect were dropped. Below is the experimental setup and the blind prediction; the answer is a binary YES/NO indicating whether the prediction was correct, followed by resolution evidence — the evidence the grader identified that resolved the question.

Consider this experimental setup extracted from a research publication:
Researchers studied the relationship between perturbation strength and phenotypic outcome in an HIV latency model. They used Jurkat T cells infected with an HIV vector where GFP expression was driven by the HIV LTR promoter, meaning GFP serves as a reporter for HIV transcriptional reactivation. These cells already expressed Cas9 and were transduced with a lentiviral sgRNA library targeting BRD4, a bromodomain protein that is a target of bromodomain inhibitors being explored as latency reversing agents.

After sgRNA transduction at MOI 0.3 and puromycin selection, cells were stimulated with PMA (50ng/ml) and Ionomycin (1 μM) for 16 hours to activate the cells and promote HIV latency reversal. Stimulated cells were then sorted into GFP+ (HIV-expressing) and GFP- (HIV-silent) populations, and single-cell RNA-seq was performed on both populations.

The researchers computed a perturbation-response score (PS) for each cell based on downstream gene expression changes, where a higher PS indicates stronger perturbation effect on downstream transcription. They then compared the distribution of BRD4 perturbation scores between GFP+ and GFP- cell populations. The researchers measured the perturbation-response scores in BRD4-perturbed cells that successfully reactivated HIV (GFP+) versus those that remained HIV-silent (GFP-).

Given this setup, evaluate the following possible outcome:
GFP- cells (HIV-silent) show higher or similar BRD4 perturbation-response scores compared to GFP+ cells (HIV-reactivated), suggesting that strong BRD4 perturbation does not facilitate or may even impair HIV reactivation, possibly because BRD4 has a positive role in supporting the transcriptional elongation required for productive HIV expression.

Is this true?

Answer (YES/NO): NO